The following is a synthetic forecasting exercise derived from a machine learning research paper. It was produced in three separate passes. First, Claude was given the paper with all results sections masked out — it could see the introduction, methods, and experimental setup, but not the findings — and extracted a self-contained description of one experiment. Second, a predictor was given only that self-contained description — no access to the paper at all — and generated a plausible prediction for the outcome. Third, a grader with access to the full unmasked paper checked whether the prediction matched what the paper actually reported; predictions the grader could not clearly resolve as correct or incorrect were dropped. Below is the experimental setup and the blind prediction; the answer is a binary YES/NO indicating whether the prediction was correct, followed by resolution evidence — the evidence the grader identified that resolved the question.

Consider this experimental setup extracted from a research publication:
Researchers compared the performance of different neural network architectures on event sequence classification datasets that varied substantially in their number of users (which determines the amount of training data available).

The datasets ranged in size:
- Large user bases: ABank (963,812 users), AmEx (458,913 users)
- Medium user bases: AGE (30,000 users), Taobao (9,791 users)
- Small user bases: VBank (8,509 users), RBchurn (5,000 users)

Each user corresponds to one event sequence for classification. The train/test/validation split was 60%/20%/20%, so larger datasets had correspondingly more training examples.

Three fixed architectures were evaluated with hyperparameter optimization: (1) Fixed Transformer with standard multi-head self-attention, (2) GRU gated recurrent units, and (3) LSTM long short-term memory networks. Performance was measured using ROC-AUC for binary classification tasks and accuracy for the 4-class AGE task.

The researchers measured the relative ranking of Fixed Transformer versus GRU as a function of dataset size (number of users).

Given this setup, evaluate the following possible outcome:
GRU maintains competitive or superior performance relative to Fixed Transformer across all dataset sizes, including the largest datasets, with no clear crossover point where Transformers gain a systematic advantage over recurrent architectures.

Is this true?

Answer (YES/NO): NO